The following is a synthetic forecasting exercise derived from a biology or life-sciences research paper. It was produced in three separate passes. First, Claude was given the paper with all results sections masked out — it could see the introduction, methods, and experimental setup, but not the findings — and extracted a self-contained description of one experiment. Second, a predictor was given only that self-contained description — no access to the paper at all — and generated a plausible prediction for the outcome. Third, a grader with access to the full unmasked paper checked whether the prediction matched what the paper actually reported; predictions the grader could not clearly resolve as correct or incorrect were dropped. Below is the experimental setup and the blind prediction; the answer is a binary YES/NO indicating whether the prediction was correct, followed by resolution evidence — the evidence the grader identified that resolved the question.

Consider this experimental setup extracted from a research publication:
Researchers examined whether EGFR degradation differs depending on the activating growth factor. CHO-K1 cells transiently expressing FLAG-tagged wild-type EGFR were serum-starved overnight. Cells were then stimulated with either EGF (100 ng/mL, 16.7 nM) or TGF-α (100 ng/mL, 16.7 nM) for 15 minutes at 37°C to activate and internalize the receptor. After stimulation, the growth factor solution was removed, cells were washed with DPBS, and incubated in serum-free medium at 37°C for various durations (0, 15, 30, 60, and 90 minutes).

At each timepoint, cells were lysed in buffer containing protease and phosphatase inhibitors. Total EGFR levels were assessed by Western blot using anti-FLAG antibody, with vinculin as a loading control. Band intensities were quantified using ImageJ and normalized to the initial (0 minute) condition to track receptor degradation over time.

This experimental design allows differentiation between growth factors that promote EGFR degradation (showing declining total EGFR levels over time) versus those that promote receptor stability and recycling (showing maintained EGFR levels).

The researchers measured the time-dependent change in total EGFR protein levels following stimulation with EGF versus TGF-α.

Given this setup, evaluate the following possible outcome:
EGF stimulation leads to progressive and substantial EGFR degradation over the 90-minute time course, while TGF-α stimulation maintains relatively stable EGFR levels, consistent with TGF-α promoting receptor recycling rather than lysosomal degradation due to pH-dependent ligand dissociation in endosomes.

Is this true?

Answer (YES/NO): NO